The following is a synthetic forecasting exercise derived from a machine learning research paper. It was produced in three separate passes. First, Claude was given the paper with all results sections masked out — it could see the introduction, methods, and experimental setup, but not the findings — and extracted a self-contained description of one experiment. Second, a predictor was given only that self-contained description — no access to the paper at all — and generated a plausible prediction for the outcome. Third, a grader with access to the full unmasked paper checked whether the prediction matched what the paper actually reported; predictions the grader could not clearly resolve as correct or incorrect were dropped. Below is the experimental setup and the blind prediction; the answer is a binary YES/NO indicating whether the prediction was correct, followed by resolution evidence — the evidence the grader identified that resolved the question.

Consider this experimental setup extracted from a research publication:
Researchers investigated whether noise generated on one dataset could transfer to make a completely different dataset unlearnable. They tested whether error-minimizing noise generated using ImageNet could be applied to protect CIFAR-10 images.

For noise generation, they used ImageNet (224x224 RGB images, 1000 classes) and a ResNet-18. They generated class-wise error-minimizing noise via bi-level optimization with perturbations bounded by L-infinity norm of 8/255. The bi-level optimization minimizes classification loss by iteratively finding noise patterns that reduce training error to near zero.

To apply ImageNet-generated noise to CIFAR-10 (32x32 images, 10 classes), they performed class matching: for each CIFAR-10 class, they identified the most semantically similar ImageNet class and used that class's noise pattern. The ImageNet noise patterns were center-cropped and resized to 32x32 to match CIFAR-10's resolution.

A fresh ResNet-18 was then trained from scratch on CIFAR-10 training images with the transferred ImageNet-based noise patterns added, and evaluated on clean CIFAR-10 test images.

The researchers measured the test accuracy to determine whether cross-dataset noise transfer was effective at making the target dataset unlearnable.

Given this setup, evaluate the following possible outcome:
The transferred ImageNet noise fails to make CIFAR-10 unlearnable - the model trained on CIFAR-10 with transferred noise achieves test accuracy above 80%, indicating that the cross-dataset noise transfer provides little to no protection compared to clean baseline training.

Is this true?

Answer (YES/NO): NO